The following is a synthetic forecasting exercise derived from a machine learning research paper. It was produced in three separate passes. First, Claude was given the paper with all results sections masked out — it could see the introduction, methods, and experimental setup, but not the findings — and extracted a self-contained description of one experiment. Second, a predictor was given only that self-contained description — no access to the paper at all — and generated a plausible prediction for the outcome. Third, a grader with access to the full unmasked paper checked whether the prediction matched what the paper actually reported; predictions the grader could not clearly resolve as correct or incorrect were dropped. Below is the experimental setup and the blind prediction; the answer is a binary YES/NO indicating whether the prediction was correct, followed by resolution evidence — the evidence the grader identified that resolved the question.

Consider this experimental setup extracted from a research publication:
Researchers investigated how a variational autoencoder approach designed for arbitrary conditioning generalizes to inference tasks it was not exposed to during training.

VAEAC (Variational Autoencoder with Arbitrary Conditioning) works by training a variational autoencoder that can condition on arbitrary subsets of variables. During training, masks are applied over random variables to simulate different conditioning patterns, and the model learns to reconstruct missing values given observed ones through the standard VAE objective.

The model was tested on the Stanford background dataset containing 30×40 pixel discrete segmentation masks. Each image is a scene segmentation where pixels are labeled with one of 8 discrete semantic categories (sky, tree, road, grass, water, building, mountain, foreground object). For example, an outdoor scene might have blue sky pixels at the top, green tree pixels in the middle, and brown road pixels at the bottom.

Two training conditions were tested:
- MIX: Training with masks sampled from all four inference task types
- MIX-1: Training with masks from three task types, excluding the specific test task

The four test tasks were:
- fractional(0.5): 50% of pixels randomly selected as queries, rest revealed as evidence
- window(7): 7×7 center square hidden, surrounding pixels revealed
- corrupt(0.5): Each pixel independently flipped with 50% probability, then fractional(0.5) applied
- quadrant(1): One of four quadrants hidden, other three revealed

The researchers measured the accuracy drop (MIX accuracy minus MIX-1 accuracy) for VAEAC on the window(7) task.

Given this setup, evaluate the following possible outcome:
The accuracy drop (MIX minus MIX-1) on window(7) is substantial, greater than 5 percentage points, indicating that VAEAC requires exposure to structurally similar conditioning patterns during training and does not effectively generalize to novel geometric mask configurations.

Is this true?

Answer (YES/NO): YES